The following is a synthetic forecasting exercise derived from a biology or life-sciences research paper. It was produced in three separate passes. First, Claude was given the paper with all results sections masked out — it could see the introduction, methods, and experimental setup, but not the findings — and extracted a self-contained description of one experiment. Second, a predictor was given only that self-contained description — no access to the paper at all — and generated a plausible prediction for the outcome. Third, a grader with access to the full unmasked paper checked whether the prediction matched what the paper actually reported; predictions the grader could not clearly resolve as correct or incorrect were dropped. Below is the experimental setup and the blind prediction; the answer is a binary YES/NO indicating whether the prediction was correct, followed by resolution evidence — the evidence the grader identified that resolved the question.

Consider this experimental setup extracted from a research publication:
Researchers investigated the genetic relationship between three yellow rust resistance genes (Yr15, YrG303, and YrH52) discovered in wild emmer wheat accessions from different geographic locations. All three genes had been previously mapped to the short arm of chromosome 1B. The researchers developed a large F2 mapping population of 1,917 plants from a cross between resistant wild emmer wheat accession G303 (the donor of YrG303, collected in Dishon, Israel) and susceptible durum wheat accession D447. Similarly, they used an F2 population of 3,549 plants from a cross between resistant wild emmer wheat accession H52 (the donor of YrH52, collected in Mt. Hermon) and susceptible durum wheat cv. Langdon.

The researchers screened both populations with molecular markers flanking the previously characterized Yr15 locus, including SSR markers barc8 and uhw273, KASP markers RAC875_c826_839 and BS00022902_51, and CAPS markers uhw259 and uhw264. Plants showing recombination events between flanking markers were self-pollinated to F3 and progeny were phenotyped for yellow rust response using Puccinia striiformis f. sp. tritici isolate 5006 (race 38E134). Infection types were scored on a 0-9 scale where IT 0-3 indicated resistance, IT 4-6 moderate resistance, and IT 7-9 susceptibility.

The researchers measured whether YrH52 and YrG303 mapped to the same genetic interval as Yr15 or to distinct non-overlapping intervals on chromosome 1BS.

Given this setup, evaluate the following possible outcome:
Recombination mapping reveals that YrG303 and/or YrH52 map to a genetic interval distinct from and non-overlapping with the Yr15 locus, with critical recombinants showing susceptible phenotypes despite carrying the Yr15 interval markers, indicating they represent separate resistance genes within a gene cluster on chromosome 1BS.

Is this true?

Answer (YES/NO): NO